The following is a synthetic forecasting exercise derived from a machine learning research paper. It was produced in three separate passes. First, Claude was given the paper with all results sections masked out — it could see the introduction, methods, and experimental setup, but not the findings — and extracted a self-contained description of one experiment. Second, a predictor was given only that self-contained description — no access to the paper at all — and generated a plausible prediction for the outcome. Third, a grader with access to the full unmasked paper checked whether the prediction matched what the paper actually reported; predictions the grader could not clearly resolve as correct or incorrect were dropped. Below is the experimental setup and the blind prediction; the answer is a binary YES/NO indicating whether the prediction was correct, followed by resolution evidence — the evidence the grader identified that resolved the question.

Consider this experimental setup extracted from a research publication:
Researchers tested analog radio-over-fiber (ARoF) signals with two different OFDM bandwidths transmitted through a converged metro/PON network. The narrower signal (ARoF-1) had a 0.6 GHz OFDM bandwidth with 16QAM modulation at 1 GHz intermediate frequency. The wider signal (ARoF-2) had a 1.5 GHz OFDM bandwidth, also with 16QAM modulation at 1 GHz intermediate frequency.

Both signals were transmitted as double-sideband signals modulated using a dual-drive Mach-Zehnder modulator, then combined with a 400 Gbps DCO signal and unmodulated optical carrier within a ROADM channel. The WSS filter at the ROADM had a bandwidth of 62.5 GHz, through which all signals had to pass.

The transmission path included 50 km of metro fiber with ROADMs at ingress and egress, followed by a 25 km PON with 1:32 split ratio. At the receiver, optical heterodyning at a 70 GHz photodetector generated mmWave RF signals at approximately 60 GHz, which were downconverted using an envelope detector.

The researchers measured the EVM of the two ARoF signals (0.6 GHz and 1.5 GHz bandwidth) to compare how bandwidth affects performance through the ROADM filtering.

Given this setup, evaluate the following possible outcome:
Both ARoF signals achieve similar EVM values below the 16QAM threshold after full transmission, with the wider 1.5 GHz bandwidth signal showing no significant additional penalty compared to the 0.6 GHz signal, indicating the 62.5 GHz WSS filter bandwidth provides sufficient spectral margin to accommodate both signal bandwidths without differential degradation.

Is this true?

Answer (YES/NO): NO